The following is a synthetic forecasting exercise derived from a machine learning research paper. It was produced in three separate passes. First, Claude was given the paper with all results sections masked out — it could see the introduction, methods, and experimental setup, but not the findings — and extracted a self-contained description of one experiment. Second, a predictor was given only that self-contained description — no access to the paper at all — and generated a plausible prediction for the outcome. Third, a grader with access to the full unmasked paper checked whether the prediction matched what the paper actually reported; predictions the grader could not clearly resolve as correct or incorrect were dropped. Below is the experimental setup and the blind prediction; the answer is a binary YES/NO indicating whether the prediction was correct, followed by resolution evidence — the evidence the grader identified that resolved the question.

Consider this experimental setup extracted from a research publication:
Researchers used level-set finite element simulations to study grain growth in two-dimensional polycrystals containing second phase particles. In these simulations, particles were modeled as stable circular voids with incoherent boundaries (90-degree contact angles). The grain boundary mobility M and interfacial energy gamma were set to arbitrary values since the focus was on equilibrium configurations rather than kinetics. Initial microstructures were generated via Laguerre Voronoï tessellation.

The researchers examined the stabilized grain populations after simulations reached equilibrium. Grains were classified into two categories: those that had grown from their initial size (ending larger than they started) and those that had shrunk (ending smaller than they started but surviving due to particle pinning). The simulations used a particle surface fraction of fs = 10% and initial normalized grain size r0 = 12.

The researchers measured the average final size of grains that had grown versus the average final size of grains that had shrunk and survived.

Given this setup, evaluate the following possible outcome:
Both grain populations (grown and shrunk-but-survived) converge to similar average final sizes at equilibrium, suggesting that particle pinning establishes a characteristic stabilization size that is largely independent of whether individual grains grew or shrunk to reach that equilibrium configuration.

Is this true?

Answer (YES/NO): NO